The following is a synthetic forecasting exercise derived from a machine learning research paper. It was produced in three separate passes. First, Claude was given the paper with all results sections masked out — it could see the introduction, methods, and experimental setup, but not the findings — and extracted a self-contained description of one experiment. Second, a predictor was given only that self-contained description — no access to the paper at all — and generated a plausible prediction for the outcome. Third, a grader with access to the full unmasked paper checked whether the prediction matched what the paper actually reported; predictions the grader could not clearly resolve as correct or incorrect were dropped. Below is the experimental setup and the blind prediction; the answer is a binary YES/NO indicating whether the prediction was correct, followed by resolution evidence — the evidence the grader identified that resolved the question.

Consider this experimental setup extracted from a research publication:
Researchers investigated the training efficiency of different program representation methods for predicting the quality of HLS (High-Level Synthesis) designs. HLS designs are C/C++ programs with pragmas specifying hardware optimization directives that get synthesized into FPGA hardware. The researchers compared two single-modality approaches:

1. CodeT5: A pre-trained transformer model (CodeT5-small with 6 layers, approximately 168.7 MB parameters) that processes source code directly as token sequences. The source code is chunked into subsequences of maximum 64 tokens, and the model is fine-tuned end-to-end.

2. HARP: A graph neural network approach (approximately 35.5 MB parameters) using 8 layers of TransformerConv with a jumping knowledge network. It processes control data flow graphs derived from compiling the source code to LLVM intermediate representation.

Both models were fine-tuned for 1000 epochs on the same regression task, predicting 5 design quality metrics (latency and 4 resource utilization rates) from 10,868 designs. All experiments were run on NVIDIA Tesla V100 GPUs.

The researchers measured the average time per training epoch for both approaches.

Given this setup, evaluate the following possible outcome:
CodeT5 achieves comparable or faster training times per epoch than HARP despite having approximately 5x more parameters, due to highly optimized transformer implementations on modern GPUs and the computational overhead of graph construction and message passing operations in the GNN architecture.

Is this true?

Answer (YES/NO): YES